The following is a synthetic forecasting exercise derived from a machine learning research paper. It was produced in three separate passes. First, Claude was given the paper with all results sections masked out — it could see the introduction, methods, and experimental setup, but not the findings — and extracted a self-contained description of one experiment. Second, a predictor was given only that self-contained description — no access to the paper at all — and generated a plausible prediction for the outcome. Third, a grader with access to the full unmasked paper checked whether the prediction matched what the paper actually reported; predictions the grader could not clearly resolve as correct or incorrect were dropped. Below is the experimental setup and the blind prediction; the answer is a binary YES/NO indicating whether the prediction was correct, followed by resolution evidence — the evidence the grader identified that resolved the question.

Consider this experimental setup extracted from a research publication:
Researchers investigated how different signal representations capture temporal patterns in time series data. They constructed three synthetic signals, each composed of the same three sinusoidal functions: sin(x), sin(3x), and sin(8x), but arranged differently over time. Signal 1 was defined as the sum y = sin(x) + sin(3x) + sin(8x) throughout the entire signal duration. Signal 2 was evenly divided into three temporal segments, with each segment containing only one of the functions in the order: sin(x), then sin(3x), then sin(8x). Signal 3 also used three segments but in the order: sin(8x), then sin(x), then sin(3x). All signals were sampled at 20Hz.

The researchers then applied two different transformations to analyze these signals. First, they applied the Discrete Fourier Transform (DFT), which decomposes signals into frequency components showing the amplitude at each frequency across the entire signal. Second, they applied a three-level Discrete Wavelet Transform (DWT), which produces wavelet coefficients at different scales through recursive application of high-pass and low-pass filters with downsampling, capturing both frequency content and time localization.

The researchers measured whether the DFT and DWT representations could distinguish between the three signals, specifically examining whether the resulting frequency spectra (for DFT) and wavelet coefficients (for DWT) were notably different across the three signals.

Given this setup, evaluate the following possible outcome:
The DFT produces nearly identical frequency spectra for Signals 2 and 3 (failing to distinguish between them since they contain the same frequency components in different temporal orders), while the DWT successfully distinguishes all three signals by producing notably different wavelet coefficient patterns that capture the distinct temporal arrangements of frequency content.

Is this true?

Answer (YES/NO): NO